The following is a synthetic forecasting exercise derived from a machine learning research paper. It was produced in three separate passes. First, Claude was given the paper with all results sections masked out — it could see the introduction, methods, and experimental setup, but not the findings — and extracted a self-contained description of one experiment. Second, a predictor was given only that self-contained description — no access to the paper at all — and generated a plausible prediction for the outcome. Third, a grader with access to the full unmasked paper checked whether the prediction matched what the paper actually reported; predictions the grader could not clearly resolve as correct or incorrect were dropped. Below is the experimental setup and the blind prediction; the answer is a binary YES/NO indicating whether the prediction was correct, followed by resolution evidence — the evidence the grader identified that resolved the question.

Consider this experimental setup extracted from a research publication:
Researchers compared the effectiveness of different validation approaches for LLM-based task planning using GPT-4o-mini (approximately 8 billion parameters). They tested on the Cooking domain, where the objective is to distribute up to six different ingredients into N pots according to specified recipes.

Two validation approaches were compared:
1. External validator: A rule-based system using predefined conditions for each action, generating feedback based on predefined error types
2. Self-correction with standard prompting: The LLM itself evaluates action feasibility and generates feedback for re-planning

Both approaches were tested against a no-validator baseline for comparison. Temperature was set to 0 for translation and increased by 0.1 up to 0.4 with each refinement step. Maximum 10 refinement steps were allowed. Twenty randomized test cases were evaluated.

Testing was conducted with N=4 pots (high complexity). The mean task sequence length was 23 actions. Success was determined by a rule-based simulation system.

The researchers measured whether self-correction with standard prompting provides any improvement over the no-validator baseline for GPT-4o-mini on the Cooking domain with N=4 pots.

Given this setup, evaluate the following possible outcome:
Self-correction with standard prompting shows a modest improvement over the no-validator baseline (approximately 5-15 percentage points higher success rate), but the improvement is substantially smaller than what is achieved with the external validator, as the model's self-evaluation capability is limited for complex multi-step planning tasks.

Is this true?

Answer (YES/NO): NO